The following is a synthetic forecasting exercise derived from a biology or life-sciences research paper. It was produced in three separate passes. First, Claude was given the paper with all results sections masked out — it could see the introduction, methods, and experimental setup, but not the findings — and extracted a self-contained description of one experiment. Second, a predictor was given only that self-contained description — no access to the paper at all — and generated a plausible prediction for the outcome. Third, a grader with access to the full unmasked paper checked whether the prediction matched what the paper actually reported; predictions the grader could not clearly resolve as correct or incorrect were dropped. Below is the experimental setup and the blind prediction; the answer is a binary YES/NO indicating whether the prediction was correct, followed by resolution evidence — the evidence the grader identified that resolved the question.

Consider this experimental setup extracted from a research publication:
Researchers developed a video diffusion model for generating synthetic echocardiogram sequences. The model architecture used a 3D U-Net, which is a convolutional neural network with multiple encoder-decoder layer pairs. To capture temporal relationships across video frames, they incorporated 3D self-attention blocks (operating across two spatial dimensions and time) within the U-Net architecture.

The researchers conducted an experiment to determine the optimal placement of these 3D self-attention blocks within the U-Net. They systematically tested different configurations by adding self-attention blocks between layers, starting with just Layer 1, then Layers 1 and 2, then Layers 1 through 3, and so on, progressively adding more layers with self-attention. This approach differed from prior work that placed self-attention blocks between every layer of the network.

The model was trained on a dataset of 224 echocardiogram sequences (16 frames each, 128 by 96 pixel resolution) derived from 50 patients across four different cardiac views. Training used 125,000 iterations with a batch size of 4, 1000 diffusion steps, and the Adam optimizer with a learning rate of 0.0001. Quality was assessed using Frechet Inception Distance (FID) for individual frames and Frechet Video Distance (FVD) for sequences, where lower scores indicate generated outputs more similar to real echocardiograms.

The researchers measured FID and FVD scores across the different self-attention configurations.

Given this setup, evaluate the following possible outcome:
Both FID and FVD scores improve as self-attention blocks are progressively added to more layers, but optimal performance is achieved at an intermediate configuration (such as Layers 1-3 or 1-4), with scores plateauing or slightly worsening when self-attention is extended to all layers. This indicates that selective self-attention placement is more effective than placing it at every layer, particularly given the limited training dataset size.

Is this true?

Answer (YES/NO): NO